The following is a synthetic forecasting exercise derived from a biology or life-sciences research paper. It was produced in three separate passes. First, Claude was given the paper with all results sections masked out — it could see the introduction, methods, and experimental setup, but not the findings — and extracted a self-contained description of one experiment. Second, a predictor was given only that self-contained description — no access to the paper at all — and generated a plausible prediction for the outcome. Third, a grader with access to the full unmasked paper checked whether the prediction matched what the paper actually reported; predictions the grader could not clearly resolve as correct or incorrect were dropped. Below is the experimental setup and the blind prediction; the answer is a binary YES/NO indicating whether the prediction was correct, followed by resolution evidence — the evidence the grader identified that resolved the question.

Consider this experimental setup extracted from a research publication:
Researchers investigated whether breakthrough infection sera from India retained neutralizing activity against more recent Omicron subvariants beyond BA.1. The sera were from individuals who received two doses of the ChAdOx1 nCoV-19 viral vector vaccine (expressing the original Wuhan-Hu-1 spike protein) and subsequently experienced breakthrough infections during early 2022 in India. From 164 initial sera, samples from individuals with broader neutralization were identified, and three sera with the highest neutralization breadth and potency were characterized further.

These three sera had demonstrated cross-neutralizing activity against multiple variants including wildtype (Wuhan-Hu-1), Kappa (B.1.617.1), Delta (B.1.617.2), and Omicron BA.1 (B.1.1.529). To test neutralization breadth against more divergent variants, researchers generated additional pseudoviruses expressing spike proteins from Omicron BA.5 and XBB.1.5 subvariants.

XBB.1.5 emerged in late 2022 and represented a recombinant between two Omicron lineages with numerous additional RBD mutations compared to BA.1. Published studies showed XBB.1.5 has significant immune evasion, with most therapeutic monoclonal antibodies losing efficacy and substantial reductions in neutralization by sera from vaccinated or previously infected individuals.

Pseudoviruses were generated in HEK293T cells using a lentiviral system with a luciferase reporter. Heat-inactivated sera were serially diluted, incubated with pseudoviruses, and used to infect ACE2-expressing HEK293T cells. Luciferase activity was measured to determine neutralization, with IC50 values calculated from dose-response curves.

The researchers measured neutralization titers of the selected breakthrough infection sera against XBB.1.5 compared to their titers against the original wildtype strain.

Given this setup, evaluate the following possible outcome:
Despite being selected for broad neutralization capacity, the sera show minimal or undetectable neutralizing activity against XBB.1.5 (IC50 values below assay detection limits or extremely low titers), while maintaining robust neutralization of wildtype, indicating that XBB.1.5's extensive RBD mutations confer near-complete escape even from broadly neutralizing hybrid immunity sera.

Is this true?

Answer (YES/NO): NO